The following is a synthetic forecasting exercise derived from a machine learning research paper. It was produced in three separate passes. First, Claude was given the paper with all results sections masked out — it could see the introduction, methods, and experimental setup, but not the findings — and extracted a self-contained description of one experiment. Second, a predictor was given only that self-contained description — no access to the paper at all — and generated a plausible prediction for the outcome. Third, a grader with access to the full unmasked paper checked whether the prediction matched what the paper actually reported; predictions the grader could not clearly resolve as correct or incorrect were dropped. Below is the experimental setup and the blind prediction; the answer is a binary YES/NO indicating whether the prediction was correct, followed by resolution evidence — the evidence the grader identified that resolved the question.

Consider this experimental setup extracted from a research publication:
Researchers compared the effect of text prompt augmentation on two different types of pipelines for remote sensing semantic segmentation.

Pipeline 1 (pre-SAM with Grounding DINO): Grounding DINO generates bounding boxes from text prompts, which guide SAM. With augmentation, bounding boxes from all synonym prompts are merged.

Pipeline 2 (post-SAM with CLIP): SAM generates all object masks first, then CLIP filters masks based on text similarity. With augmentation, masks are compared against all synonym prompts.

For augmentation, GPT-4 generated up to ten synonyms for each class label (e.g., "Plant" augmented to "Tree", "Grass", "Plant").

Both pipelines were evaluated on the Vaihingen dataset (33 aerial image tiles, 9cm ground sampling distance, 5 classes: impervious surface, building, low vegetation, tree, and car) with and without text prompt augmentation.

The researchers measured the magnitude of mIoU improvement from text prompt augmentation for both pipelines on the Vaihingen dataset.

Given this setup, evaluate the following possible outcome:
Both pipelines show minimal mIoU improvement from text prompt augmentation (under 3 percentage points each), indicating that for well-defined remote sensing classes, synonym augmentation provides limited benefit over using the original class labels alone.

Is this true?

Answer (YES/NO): NO